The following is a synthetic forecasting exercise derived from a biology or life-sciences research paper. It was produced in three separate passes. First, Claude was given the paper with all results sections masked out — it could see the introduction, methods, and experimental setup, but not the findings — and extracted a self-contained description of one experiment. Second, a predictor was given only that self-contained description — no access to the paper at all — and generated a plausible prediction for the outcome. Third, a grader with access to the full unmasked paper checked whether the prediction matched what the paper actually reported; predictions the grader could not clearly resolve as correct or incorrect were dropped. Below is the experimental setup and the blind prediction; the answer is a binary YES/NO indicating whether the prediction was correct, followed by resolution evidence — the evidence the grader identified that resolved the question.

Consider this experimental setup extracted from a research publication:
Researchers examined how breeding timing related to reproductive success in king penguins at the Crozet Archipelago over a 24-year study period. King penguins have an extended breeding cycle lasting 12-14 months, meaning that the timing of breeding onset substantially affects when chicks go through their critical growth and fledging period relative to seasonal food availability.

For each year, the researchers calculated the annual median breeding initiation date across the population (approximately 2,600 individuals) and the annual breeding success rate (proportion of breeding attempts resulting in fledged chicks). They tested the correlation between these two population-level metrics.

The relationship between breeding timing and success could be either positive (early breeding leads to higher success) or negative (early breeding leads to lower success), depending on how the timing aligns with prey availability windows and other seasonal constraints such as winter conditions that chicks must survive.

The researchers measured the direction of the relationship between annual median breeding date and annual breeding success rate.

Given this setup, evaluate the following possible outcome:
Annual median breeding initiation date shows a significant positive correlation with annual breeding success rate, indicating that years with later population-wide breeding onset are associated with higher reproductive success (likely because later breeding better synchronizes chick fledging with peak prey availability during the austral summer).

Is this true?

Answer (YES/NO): NO